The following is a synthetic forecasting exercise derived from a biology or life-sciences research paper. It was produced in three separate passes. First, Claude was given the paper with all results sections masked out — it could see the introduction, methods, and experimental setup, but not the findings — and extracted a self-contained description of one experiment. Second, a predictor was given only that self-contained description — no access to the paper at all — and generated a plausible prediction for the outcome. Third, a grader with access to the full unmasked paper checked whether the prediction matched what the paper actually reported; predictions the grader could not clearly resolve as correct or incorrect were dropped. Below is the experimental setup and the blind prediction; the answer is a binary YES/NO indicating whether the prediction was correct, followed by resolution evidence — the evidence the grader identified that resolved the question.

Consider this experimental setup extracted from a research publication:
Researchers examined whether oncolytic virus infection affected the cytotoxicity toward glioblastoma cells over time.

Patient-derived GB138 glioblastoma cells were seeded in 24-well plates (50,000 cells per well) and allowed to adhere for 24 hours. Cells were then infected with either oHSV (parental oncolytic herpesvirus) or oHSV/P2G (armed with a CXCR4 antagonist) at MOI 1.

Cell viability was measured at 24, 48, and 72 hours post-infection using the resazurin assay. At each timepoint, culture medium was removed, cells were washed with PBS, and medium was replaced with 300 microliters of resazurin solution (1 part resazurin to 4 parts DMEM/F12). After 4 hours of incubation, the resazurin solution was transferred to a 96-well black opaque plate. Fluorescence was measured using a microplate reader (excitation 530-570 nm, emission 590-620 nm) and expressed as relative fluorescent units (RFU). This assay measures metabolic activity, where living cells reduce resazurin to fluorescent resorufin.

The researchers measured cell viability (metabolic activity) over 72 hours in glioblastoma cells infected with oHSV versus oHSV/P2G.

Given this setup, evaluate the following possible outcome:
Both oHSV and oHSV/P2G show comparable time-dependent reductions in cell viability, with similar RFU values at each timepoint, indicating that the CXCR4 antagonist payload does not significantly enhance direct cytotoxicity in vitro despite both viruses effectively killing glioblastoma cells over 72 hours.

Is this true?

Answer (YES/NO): YES